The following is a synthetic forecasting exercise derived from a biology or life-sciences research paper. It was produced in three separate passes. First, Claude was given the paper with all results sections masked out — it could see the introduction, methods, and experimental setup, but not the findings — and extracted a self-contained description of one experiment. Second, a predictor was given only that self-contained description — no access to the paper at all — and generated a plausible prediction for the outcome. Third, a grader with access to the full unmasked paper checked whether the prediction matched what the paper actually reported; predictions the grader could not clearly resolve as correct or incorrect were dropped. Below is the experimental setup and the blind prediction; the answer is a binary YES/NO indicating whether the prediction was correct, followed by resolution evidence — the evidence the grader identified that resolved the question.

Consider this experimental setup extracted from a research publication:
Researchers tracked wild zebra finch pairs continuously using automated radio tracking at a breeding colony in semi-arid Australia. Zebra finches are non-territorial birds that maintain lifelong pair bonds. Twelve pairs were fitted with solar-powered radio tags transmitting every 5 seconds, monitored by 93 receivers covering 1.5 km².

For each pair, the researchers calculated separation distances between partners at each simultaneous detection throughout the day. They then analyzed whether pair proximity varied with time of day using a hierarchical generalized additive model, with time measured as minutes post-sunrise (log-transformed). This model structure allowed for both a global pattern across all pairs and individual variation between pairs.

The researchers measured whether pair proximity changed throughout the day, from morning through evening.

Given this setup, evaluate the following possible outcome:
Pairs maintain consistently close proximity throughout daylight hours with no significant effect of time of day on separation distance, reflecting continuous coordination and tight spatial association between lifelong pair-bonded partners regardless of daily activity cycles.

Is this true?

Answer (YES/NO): YES